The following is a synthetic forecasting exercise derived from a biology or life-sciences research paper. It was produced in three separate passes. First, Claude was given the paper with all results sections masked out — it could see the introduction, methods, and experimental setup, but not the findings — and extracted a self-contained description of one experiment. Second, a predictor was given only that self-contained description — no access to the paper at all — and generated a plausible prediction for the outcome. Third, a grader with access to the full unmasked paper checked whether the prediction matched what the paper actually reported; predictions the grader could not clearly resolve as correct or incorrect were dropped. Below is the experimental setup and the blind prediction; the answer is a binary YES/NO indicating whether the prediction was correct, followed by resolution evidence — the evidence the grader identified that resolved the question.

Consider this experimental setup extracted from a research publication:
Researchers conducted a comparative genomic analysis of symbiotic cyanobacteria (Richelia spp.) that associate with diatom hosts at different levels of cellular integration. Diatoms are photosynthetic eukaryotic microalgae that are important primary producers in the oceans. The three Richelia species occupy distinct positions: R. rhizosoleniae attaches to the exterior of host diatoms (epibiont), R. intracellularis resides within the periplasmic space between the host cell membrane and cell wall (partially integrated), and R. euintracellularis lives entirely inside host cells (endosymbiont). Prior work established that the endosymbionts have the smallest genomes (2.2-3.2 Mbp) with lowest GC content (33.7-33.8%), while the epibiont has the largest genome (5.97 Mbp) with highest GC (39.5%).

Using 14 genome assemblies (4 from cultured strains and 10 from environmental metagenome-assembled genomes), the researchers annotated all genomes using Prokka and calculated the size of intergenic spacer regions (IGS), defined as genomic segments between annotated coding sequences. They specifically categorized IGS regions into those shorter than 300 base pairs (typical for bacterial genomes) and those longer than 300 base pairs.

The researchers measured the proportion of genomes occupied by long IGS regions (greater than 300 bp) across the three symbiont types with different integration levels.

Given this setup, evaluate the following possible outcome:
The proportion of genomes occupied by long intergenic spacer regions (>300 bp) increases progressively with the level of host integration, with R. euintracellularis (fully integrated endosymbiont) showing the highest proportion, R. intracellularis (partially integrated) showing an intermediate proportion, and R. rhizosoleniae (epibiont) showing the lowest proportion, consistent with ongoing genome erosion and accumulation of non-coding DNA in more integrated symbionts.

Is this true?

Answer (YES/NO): YES